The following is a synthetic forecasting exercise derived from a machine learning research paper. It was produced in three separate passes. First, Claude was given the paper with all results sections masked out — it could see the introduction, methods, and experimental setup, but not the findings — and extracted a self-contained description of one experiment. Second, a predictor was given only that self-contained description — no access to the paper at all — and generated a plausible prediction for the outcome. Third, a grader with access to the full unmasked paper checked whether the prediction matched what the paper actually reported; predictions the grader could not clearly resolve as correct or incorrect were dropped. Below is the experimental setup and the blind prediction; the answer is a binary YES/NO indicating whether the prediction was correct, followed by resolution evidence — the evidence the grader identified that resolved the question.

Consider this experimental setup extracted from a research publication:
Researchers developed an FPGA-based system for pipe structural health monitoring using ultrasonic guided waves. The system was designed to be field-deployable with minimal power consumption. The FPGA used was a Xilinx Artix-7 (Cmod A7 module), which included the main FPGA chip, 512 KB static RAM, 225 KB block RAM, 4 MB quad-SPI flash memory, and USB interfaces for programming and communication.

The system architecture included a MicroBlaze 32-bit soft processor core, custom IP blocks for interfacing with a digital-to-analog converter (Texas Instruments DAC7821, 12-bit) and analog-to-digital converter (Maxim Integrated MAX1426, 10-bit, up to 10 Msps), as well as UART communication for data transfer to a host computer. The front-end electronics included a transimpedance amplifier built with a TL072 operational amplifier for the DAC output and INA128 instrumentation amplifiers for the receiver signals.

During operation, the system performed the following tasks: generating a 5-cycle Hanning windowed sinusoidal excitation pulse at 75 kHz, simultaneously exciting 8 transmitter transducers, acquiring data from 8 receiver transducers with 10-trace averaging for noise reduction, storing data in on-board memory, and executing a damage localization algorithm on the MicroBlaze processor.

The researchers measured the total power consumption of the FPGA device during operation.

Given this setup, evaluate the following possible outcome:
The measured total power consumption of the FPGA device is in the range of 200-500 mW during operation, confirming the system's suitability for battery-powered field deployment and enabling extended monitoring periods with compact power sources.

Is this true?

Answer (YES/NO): YES